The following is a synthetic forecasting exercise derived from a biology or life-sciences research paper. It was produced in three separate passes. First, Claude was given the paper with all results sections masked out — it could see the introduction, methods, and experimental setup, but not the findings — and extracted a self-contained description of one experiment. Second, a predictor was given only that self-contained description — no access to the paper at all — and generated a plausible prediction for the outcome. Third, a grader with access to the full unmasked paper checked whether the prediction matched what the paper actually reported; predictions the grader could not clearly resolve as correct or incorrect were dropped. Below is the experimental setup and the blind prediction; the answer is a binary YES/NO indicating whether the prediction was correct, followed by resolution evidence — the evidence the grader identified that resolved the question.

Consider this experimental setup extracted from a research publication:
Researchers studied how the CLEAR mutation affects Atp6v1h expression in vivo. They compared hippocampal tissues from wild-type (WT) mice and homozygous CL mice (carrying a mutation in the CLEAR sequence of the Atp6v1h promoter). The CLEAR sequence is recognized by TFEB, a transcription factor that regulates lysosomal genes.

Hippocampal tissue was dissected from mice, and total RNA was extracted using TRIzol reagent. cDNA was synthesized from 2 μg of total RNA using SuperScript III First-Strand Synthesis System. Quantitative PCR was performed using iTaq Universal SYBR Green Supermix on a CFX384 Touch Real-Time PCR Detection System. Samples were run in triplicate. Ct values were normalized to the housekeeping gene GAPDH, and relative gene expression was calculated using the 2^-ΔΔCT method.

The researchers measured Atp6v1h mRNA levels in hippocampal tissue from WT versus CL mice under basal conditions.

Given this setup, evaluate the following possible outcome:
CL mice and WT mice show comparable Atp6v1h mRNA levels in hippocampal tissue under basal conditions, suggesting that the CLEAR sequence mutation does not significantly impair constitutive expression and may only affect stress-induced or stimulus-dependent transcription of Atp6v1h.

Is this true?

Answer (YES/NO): NO